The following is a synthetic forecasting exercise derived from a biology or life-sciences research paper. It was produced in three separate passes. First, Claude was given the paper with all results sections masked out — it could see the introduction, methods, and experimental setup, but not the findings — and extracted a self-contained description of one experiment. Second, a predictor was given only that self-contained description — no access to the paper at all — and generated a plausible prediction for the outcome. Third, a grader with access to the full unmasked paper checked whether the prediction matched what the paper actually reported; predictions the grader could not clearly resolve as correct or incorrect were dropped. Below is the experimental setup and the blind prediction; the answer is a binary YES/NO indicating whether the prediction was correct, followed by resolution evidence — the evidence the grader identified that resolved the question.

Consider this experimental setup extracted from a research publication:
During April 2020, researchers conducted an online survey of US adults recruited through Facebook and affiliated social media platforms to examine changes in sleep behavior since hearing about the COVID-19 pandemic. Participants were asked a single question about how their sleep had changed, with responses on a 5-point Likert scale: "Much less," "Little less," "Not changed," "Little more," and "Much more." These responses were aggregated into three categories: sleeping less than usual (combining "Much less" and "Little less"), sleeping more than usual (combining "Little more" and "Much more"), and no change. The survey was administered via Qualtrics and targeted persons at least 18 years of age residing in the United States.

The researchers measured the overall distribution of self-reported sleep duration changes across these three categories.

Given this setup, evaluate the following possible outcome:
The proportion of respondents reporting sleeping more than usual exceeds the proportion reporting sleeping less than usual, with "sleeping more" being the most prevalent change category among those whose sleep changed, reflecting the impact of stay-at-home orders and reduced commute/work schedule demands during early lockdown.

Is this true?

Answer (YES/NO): YES